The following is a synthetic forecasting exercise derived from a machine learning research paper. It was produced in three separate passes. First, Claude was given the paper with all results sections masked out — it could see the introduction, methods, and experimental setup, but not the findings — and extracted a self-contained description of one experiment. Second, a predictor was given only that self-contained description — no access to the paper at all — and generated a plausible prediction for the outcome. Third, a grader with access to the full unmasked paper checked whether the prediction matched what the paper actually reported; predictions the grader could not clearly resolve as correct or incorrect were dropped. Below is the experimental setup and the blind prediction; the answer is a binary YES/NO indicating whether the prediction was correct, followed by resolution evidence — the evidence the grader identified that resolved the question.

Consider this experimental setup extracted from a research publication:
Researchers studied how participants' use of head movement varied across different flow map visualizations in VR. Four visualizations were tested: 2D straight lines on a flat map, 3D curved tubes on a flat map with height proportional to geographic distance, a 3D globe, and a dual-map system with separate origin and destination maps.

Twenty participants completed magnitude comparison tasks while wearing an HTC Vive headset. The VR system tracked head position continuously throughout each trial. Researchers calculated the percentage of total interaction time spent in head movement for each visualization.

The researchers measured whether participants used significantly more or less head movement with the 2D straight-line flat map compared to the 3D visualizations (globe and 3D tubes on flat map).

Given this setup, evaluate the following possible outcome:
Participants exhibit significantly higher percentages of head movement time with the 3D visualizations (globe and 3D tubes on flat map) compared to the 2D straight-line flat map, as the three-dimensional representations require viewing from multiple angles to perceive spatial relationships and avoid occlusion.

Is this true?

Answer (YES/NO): NO